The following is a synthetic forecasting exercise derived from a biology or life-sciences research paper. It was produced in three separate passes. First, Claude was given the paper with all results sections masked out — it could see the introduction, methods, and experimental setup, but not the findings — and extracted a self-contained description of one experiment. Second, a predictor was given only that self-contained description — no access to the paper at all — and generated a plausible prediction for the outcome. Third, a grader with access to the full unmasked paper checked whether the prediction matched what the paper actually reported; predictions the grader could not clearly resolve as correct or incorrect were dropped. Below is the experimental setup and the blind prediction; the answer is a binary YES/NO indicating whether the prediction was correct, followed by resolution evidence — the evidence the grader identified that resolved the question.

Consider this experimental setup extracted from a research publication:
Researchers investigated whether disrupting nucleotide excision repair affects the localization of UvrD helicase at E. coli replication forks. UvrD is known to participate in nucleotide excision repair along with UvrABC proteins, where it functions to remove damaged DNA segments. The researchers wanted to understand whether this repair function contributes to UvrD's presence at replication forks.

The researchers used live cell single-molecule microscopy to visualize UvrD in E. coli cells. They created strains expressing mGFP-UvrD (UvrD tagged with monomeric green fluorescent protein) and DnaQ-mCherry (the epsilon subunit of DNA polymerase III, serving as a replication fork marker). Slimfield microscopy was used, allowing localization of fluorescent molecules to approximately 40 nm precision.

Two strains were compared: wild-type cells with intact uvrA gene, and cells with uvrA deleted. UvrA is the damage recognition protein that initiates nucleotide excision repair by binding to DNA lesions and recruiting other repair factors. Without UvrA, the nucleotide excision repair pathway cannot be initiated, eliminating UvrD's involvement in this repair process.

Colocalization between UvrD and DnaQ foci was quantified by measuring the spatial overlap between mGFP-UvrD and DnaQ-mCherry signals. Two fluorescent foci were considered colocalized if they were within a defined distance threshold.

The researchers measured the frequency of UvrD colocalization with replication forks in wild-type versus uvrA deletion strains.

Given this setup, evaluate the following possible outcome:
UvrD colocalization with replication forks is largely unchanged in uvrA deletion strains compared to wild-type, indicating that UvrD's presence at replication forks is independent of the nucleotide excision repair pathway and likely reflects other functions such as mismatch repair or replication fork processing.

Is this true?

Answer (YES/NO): NO